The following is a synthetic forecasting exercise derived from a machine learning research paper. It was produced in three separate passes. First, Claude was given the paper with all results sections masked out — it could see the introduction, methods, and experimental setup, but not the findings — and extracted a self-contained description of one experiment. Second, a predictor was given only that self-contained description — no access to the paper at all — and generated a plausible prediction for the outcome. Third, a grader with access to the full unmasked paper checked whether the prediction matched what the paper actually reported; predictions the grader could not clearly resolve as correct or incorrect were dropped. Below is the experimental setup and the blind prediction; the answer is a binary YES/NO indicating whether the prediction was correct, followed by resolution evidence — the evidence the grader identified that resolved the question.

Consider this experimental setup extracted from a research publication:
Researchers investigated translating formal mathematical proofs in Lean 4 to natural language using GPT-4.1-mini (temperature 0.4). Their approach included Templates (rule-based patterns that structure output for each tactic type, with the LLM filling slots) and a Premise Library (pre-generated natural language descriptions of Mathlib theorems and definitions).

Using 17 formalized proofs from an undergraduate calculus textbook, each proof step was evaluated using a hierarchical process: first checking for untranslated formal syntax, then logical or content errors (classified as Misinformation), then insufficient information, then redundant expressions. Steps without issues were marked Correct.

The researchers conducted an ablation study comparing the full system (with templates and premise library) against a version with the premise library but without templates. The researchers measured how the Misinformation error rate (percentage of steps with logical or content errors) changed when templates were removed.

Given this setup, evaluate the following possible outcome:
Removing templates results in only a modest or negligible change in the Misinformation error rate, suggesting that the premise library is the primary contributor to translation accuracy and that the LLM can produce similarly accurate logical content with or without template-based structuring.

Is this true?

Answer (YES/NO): NO